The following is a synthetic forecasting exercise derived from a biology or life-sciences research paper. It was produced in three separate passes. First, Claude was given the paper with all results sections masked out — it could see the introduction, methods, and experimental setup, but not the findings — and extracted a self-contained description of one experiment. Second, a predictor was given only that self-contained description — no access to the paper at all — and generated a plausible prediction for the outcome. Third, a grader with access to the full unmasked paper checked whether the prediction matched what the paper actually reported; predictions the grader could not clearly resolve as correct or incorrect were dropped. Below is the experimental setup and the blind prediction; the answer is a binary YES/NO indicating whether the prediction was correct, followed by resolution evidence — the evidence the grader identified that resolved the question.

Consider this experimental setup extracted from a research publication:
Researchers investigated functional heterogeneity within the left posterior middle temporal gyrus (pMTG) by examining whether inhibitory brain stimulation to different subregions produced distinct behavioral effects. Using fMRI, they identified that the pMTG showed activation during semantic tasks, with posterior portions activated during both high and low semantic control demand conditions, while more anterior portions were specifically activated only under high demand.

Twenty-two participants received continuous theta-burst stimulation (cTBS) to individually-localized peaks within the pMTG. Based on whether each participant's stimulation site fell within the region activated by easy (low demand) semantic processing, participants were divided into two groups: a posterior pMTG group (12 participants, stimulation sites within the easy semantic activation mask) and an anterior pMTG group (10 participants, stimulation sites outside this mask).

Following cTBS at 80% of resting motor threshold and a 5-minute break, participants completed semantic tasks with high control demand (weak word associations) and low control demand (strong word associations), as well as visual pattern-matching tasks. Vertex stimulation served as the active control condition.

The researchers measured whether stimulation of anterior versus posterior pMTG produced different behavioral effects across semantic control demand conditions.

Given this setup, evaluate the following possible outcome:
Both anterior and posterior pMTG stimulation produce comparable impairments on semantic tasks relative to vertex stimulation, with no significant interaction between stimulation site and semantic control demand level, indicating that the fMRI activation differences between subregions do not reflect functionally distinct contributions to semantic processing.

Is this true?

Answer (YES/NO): NO